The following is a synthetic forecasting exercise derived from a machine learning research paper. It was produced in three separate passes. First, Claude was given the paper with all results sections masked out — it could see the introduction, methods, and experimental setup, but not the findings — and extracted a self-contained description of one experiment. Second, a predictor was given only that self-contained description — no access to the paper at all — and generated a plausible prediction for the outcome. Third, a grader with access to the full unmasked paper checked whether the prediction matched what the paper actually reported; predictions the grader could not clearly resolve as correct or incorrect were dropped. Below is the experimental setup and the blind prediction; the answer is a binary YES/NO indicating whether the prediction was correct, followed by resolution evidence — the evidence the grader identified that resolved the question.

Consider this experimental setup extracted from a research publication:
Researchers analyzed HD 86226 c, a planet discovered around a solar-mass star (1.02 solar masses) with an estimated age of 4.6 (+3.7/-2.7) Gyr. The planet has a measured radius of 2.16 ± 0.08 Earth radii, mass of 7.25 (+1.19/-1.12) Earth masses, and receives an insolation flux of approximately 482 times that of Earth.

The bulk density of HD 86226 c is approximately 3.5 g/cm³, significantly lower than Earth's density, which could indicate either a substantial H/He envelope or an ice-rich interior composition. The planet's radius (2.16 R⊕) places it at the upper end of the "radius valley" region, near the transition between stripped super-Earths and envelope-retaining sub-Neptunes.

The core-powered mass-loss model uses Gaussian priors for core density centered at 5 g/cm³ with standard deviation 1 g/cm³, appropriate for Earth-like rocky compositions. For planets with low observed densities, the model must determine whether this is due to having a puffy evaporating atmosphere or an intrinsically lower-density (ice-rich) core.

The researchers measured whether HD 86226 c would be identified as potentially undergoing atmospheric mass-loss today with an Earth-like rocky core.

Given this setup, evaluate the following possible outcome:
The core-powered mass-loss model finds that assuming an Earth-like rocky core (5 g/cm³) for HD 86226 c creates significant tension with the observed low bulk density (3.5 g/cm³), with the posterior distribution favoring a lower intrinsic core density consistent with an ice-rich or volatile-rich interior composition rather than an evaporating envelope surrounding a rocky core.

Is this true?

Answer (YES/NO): NO